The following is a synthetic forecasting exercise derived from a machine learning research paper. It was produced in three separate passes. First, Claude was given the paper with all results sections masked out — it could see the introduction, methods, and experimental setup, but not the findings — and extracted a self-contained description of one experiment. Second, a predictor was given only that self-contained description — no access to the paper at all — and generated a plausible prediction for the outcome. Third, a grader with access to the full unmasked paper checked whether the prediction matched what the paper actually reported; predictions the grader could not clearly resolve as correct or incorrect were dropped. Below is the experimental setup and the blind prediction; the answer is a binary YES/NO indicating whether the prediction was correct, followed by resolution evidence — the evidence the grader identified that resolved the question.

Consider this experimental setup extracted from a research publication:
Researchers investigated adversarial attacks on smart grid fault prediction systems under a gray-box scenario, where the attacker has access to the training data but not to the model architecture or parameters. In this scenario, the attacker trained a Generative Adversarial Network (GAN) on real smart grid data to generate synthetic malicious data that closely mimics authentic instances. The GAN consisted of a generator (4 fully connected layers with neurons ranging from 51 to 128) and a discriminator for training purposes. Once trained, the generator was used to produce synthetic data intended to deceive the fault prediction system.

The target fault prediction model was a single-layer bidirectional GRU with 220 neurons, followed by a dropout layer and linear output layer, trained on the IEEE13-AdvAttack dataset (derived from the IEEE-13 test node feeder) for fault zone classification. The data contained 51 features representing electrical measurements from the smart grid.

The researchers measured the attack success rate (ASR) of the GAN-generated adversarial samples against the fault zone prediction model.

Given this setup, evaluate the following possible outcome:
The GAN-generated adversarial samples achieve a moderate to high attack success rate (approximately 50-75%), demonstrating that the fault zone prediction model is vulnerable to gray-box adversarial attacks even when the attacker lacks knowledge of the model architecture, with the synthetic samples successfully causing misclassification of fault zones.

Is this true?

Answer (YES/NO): YES